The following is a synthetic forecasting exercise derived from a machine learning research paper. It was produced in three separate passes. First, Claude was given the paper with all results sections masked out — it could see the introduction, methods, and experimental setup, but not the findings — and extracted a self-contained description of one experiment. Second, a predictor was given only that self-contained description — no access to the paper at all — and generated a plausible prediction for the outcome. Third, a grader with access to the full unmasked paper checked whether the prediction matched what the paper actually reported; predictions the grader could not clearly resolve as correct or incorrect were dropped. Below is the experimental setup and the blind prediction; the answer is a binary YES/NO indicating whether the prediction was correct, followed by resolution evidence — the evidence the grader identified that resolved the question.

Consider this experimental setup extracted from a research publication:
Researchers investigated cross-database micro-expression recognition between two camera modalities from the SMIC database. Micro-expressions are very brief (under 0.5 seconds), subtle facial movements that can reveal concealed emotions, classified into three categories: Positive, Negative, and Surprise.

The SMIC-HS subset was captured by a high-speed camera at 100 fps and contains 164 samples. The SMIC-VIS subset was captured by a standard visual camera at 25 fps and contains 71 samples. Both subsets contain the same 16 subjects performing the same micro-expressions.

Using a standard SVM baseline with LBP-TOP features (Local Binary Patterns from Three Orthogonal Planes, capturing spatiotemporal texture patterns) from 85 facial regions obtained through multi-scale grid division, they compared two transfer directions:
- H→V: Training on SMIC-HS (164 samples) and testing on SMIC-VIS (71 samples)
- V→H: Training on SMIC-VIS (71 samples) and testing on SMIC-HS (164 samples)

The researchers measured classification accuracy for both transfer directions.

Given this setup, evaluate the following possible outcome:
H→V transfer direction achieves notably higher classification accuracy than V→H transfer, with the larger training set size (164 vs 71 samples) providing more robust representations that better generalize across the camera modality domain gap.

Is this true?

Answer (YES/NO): NO